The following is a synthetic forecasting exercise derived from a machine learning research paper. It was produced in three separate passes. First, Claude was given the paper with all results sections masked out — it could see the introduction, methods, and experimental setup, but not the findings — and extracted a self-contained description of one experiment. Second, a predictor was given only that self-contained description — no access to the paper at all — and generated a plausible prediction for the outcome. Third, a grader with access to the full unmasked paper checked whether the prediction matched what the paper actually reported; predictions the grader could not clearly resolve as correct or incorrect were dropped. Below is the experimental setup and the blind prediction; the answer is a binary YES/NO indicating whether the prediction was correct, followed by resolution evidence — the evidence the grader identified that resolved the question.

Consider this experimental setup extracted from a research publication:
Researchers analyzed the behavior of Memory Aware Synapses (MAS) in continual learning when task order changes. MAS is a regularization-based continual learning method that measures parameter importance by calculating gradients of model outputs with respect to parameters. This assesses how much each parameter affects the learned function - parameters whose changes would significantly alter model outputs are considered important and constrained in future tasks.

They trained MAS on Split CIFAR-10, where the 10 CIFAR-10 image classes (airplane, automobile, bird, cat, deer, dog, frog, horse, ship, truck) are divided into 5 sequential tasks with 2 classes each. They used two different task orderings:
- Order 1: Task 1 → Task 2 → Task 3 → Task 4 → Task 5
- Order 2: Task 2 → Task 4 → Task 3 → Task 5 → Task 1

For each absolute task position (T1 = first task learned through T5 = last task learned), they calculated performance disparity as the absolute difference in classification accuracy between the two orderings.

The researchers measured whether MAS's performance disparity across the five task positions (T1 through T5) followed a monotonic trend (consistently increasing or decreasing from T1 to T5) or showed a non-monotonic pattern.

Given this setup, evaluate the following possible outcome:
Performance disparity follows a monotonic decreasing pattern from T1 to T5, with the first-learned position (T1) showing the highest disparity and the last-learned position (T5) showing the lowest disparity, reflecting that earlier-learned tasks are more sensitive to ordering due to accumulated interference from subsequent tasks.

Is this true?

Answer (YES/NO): NO